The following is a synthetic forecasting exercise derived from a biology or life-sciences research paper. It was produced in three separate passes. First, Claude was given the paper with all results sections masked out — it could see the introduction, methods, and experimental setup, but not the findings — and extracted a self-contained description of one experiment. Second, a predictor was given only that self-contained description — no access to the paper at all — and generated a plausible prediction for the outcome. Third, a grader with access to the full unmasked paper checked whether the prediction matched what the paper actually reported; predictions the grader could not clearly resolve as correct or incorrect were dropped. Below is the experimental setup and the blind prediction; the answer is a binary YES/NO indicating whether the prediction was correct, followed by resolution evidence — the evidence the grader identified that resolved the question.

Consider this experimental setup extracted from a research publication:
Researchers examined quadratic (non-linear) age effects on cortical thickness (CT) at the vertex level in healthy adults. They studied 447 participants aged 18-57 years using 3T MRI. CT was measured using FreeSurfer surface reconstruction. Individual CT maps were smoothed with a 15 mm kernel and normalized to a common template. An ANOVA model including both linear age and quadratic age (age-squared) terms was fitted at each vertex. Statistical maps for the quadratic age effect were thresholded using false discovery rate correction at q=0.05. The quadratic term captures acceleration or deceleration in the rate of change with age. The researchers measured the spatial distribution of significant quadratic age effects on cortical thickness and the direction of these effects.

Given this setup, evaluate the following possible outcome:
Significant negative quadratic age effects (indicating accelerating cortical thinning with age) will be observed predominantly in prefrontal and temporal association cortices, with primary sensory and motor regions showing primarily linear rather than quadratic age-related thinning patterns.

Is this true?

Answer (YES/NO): NO